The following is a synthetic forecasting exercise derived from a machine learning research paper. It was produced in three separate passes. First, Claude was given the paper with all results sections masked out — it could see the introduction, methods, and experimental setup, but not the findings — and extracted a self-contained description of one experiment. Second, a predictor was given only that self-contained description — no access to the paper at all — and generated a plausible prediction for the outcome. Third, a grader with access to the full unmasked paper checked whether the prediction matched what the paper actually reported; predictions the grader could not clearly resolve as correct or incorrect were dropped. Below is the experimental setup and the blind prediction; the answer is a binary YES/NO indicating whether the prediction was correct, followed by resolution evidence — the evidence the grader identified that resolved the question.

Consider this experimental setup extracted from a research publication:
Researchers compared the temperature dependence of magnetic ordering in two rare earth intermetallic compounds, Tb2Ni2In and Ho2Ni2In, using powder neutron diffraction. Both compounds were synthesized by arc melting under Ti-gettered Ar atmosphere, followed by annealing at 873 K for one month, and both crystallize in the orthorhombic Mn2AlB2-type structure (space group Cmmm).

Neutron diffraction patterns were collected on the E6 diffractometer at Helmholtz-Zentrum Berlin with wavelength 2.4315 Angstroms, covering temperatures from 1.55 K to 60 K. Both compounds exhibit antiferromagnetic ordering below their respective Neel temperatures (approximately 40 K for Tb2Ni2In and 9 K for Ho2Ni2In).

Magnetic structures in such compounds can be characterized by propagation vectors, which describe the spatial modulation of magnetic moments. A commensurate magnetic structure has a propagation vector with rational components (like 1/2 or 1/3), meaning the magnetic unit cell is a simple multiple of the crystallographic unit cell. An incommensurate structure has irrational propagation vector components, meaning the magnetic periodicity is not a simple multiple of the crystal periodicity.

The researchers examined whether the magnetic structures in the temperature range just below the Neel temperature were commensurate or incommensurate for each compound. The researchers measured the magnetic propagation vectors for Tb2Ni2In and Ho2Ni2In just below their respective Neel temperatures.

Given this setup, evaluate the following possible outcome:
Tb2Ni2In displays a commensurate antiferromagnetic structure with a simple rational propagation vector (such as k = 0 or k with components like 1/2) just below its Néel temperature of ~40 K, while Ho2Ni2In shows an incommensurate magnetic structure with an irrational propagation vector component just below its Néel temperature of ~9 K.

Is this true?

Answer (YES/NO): YES